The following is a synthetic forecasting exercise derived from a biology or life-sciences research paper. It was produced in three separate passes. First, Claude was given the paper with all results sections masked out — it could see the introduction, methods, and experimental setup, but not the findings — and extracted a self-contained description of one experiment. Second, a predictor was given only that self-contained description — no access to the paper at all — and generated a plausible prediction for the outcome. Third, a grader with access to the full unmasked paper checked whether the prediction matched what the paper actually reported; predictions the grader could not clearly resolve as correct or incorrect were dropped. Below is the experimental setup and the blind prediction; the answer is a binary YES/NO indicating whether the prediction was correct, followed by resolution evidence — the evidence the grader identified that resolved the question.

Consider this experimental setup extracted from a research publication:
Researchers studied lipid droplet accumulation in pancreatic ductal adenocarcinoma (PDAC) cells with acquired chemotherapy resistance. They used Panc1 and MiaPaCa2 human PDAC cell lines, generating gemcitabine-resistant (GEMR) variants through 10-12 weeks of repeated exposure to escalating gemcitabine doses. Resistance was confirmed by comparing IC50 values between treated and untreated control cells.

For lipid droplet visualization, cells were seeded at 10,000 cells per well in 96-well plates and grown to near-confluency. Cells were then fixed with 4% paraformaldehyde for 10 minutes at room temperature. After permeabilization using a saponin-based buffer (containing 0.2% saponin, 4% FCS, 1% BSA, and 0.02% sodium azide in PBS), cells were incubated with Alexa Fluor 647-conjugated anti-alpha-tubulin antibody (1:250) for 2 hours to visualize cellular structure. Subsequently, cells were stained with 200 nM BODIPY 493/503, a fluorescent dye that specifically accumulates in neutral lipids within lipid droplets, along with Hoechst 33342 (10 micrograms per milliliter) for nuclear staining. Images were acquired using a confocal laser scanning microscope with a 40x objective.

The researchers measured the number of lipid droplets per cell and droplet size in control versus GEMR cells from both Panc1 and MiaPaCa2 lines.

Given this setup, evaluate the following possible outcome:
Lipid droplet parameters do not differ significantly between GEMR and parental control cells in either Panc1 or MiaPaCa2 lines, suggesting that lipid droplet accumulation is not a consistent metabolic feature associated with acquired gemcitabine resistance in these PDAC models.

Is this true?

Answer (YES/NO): NO